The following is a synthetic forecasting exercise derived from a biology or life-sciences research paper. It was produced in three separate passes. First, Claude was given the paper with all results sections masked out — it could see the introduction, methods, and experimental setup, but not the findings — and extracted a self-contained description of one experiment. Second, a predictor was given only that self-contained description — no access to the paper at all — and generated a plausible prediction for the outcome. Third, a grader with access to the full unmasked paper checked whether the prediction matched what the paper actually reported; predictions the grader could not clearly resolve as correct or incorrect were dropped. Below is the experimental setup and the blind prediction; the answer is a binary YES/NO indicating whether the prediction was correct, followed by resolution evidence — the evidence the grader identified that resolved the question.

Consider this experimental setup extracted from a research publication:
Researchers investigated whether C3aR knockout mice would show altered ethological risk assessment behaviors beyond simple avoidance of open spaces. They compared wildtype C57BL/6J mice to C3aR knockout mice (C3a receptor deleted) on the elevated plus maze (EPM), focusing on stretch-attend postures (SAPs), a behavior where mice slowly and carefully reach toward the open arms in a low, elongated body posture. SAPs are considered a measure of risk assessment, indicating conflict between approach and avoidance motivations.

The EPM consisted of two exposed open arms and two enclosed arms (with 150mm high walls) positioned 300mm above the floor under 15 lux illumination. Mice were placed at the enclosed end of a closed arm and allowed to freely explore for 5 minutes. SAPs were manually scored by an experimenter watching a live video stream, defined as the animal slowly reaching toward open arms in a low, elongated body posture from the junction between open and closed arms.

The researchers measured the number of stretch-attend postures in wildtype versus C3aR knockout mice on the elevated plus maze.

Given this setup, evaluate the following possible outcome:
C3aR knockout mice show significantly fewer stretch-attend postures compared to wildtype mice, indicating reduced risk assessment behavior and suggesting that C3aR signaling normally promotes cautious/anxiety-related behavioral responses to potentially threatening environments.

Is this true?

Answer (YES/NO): NO